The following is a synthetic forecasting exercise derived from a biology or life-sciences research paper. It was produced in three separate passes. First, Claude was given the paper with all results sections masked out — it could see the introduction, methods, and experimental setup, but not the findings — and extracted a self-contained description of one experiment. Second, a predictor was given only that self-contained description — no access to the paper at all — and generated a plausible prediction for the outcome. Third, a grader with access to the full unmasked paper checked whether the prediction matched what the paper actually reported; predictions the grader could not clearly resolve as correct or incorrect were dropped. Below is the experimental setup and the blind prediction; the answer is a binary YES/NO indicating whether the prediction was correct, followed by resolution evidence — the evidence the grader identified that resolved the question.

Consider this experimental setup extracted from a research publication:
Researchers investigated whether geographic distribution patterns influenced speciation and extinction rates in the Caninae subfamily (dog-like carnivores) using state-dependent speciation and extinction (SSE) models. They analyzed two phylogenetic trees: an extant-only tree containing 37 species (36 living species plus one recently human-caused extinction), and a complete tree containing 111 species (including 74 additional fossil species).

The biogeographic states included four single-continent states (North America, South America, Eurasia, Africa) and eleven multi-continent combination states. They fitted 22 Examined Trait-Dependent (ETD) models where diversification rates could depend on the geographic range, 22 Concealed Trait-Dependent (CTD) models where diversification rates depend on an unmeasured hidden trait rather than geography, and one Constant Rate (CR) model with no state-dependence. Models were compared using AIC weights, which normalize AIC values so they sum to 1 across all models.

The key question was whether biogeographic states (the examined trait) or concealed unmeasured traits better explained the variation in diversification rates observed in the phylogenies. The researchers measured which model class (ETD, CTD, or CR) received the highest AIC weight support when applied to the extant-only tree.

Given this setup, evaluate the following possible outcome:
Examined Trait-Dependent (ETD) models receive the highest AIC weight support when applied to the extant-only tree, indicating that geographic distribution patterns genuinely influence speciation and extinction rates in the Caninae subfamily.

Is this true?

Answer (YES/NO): YES